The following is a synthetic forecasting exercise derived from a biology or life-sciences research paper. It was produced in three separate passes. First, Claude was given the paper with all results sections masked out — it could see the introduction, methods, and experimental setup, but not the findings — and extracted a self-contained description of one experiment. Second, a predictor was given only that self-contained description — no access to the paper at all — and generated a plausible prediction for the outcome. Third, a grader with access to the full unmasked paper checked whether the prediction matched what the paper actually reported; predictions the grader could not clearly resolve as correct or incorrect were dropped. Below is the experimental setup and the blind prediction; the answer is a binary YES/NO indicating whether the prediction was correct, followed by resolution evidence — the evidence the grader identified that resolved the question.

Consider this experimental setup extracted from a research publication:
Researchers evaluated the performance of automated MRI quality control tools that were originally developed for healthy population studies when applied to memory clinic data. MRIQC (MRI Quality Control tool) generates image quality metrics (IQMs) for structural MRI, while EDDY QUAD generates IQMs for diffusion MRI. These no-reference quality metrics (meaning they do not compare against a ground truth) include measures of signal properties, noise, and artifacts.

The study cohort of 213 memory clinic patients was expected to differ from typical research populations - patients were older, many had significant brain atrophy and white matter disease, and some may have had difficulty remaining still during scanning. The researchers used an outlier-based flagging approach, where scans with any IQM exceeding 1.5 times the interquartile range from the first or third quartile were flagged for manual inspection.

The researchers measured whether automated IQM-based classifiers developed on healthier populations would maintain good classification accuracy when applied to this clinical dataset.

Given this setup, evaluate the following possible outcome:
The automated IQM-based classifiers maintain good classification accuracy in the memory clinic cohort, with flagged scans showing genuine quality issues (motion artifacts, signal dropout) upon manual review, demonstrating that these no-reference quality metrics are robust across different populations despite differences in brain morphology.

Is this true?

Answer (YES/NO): NO